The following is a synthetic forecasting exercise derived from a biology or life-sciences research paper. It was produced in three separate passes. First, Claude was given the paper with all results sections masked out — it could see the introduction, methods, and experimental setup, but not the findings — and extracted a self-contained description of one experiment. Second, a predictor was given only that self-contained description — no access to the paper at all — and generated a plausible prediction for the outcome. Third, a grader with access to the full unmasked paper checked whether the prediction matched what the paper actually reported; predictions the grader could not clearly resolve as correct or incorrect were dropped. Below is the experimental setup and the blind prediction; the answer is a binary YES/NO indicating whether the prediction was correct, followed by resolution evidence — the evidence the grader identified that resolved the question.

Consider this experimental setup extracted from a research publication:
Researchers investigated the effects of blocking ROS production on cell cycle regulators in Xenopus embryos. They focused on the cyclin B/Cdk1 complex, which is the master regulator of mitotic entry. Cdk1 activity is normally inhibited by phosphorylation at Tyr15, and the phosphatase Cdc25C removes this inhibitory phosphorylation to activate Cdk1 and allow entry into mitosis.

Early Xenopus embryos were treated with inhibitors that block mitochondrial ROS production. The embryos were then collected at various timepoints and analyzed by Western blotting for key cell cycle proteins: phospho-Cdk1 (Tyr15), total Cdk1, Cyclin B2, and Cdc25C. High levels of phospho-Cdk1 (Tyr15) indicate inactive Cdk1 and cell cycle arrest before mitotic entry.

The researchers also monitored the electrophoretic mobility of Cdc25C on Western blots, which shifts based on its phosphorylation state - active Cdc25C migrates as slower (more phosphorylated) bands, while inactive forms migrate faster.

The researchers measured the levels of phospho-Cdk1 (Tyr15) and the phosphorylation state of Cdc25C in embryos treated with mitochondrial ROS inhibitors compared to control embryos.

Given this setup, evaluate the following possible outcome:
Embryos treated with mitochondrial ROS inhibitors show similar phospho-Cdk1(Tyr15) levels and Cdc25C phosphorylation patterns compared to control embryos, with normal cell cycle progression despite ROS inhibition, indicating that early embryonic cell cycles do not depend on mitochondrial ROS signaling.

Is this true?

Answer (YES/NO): NO